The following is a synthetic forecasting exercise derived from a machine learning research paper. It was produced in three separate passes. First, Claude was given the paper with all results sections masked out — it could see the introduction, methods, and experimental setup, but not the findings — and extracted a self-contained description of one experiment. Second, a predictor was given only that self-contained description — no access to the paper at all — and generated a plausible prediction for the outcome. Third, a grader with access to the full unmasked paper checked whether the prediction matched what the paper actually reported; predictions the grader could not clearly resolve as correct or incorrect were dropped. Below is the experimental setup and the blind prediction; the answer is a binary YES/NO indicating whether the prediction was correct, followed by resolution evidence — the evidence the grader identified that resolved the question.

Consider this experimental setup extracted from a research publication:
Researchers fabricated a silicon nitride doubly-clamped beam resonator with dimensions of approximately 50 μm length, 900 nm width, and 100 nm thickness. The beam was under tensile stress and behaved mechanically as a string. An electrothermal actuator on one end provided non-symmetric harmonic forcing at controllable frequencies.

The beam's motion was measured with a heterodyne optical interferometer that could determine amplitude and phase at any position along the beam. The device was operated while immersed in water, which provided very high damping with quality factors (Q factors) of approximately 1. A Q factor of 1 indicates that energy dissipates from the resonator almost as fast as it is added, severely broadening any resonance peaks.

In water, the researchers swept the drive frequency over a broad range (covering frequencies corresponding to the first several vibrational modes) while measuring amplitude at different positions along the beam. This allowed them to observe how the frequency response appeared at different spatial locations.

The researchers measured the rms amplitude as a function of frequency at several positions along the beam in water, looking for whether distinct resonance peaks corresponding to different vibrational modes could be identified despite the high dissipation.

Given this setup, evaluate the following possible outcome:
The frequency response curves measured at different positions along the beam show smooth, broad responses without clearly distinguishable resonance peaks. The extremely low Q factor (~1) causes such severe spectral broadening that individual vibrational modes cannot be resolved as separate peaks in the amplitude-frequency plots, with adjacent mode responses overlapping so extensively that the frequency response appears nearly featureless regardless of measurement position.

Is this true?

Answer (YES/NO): NO